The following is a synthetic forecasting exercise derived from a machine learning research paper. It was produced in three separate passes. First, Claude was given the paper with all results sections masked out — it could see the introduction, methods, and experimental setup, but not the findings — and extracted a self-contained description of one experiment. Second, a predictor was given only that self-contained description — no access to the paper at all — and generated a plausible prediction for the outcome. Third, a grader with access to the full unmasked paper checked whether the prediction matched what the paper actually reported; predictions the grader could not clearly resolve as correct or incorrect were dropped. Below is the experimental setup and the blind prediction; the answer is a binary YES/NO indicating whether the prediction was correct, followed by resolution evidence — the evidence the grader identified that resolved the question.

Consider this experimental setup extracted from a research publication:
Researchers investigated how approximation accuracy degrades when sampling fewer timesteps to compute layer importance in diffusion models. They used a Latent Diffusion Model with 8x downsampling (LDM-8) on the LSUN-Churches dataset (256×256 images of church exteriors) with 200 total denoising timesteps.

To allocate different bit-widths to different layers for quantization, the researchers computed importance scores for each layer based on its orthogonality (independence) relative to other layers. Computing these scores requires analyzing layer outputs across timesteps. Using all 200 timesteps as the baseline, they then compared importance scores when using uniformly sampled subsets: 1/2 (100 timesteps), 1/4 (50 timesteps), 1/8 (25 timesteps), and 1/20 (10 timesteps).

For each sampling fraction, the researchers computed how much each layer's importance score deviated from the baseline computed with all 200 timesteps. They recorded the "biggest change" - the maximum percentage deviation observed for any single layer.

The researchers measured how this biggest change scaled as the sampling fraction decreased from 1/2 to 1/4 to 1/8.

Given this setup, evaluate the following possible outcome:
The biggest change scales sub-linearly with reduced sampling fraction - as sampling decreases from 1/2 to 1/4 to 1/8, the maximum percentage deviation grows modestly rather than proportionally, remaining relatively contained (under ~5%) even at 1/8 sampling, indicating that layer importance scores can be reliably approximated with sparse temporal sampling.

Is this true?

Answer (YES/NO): NO